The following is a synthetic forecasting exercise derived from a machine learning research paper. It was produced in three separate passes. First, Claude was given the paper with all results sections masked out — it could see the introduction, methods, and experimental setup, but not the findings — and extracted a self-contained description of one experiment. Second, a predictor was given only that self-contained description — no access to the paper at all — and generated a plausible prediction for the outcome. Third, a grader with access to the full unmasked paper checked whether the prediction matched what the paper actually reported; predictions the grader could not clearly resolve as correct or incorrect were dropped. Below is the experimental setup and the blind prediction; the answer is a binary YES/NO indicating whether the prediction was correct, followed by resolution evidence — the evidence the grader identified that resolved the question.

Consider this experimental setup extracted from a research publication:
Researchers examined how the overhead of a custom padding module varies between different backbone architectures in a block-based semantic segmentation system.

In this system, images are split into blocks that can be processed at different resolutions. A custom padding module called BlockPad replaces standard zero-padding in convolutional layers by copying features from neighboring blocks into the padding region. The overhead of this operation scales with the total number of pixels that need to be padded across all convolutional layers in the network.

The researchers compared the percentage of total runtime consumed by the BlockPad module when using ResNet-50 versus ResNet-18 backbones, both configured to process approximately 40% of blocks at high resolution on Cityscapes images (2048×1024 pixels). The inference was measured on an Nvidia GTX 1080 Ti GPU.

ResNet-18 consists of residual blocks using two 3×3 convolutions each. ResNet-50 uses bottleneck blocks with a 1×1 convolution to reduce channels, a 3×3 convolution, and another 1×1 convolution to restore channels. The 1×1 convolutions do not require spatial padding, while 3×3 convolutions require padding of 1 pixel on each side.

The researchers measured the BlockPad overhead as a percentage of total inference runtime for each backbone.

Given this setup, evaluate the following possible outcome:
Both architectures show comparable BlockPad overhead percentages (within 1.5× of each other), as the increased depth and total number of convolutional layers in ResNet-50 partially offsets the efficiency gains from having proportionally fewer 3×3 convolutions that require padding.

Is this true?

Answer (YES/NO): NO